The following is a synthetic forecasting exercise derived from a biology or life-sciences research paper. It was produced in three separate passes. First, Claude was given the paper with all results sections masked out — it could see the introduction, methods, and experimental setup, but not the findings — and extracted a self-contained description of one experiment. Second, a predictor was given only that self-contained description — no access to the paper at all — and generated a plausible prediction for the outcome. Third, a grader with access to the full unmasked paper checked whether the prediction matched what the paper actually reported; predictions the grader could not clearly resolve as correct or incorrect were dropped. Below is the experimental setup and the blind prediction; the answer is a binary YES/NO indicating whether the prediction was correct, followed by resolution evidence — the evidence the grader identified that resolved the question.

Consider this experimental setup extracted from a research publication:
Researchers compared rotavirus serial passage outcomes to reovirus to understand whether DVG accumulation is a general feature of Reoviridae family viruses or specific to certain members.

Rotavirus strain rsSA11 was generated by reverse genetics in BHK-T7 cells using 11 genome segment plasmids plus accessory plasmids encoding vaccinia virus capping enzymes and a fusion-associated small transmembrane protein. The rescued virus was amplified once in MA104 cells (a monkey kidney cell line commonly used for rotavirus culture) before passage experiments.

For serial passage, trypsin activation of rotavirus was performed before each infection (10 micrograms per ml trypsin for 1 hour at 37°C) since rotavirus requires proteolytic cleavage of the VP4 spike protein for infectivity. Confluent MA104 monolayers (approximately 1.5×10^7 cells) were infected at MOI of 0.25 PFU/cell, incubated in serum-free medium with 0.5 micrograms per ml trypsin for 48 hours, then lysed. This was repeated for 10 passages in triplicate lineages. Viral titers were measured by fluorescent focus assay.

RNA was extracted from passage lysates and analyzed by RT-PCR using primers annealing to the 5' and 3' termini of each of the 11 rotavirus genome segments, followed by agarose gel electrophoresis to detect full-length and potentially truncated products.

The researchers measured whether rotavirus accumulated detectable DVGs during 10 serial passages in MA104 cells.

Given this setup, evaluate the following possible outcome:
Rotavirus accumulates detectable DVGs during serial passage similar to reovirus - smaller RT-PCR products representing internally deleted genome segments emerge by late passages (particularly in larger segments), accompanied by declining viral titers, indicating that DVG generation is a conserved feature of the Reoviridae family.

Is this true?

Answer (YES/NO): NO